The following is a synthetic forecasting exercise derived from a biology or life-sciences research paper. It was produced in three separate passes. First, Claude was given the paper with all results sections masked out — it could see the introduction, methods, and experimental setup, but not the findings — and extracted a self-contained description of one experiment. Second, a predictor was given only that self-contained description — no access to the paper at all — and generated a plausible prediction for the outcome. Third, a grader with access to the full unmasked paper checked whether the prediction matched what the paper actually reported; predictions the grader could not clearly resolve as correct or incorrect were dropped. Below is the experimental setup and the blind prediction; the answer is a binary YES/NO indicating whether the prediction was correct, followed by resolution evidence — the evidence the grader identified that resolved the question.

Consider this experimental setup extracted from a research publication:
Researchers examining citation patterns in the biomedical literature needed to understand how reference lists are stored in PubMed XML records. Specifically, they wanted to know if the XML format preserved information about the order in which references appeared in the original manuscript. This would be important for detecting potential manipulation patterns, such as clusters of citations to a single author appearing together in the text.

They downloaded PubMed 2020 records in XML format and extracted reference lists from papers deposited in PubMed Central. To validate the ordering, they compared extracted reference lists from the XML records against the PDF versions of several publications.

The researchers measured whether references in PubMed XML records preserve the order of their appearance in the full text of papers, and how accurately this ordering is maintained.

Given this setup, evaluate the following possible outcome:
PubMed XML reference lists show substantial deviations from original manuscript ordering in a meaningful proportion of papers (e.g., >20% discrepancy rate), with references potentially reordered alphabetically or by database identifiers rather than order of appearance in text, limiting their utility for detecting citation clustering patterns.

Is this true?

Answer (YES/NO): NO